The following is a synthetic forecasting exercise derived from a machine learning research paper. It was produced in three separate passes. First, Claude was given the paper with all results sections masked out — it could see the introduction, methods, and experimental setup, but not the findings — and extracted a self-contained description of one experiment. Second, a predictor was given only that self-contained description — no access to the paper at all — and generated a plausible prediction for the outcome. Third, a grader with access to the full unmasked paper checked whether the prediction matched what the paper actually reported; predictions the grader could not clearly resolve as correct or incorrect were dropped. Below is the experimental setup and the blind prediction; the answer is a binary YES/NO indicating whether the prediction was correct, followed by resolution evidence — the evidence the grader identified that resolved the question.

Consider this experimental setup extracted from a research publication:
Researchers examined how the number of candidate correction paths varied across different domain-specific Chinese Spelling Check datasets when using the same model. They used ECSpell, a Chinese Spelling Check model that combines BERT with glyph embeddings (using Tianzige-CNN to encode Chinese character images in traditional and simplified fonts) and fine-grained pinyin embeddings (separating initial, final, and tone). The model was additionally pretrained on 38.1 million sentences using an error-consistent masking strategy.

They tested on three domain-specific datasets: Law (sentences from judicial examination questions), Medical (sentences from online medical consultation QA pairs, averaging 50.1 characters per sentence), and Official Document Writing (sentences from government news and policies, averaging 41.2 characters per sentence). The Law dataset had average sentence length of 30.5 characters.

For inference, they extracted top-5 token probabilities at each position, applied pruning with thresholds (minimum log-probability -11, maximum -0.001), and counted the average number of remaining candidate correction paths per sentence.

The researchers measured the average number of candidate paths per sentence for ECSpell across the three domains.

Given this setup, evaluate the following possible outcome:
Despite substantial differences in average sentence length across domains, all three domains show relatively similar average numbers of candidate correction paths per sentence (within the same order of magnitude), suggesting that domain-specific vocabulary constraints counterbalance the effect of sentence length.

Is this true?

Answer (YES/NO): NO